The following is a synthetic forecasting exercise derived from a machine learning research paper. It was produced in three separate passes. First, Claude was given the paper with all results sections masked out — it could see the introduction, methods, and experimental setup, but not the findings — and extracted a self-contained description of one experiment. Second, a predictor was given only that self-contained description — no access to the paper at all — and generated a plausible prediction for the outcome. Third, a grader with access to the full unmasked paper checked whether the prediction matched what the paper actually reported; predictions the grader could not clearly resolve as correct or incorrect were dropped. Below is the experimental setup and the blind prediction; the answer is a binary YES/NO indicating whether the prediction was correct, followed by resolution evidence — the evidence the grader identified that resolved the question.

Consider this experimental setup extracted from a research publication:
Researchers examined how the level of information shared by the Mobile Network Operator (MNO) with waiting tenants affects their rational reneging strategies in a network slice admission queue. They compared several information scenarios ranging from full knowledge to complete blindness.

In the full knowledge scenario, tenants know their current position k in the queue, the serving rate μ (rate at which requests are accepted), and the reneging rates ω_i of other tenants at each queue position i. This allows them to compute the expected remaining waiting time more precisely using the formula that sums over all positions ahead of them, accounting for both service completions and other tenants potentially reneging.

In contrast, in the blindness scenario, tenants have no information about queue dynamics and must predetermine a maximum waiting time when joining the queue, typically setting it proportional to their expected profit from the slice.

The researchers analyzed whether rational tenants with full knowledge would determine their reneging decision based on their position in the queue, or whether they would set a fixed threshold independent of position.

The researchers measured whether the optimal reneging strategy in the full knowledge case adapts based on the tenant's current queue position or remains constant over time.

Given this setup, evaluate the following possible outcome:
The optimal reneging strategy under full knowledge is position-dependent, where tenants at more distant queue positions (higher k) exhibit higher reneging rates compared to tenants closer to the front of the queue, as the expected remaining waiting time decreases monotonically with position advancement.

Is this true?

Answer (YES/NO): YES